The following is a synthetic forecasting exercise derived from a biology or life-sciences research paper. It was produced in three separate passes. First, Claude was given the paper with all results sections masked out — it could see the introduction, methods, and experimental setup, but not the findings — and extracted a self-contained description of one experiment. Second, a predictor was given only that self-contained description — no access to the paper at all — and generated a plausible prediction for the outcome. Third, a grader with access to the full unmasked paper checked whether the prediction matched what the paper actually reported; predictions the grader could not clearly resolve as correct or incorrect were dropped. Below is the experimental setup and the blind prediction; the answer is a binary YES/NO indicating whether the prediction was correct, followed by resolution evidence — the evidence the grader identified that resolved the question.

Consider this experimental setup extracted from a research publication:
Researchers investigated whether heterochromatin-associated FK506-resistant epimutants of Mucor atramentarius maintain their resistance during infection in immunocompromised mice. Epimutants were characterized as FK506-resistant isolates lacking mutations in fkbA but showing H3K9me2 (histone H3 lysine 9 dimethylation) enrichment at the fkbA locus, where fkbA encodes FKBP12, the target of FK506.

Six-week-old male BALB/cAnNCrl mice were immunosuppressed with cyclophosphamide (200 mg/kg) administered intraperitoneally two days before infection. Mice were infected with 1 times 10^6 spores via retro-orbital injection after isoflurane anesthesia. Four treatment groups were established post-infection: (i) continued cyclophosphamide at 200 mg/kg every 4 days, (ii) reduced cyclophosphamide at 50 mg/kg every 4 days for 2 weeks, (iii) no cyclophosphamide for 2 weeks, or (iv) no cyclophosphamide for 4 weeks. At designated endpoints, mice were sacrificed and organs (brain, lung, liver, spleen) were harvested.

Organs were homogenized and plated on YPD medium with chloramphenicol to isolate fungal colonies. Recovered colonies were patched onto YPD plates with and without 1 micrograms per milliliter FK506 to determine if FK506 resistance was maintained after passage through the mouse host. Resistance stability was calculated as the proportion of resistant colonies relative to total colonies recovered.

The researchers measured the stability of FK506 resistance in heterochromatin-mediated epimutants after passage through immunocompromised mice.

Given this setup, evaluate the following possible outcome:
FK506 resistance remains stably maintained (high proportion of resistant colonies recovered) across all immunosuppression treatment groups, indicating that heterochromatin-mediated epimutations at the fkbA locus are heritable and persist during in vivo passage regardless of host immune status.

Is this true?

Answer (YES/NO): YES